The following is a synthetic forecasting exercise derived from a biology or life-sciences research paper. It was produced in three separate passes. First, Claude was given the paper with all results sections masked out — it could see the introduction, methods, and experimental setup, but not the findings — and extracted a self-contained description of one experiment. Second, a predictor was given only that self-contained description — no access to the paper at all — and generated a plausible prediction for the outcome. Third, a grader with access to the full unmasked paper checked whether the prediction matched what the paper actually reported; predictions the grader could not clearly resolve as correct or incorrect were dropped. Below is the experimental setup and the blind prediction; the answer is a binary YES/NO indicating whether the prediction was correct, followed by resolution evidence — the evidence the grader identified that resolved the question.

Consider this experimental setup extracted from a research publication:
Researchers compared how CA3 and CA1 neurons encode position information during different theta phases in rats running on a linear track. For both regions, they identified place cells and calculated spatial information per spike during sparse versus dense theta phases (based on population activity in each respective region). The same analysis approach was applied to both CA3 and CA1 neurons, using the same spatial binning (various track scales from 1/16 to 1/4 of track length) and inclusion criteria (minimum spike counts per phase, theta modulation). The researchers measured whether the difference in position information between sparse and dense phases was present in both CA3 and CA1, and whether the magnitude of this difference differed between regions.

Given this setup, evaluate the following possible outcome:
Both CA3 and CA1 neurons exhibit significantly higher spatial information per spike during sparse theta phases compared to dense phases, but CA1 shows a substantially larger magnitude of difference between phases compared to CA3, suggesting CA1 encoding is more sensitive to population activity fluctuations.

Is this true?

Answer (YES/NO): NO